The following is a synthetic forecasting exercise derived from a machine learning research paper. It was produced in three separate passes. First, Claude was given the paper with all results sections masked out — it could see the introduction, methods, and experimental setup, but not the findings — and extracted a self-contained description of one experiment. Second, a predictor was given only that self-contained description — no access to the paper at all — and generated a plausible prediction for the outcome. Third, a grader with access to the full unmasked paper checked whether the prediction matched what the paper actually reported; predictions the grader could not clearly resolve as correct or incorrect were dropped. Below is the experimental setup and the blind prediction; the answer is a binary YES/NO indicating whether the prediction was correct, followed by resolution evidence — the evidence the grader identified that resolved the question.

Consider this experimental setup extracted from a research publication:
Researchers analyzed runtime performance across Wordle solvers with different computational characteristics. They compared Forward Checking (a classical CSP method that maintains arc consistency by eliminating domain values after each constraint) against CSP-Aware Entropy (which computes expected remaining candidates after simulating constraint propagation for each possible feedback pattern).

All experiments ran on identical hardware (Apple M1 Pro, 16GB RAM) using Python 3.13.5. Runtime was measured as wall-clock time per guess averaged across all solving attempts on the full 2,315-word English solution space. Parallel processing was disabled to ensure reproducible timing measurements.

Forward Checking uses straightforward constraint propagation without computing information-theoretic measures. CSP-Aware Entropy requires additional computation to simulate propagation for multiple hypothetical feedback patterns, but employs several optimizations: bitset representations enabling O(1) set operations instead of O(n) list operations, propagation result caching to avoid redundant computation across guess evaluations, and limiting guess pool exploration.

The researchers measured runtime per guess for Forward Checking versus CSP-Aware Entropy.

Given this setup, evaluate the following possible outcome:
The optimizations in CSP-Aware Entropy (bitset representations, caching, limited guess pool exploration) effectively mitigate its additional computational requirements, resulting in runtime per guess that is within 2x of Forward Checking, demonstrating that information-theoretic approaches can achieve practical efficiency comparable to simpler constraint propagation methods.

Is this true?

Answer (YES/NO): NO